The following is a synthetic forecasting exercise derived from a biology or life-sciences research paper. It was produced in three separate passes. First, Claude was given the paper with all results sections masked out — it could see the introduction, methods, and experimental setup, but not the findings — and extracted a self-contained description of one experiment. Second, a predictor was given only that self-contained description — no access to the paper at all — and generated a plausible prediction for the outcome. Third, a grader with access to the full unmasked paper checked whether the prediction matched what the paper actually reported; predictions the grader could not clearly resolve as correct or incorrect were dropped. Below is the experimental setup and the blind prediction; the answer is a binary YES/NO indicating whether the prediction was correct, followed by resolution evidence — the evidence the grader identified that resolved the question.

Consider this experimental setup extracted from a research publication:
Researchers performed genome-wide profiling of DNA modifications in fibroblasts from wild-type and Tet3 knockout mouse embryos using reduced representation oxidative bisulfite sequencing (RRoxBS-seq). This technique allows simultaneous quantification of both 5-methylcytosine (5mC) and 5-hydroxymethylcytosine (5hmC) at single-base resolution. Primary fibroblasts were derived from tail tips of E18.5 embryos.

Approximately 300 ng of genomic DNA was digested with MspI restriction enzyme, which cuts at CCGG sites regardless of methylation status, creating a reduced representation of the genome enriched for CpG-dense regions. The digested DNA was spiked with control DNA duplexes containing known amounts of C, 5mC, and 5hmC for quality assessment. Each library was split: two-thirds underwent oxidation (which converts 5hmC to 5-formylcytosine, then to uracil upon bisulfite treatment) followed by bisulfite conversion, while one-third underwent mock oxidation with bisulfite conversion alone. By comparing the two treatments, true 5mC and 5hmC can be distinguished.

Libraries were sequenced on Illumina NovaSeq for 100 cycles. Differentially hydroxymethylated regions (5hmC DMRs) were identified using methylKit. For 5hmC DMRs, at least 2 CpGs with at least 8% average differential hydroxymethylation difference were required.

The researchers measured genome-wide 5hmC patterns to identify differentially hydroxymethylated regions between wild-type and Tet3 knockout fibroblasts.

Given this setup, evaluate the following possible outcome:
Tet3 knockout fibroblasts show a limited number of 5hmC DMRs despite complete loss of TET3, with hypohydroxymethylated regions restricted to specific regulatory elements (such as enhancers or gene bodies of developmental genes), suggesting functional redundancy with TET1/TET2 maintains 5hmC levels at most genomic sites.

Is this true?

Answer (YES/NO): NO